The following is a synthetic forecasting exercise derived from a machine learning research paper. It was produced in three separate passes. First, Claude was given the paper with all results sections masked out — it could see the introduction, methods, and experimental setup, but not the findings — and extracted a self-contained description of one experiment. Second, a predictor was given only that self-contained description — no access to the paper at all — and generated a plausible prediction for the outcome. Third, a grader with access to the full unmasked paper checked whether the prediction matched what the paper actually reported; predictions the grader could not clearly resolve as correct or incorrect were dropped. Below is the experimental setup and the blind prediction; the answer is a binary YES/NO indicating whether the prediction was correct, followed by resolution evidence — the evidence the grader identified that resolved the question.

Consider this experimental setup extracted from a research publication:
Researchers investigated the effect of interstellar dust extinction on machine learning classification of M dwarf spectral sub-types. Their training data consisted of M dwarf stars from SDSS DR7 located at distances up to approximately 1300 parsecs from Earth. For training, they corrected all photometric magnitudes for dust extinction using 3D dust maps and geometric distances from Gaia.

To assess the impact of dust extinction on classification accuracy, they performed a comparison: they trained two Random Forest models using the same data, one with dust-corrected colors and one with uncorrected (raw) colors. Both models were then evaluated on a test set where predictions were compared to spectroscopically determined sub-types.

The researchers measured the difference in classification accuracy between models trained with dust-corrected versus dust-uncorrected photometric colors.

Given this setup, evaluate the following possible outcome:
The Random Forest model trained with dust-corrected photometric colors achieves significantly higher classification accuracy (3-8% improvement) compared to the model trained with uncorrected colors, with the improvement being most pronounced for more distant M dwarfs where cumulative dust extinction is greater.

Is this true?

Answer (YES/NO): NO